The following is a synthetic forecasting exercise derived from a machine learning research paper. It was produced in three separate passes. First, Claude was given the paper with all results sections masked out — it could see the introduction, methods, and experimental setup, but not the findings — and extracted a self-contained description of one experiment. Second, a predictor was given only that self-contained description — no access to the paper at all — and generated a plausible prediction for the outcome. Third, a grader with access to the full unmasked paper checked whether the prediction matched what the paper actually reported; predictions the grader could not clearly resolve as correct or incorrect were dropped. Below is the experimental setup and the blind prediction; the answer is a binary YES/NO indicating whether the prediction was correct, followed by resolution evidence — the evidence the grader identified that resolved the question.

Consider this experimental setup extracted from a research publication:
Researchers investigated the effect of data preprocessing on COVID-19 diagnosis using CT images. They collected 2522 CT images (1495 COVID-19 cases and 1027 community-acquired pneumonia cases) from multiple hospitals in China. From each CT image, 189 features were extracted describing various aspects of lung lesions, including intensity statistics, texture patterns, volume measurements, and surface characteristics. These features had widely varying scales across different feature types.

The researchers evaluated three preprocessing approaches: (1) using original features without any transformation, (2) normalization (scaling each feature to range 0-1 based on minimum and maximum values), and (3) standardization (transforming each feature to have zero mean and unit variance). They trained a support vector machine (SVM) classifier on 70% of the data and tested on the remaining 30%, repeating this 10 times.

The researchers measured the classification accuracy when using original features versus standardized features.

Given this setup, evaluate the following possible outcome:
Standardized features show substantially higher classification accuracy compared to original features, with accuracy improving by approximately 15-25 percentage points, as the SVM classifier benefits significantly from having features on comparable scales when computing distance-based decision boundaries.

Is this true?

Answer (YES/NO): NO